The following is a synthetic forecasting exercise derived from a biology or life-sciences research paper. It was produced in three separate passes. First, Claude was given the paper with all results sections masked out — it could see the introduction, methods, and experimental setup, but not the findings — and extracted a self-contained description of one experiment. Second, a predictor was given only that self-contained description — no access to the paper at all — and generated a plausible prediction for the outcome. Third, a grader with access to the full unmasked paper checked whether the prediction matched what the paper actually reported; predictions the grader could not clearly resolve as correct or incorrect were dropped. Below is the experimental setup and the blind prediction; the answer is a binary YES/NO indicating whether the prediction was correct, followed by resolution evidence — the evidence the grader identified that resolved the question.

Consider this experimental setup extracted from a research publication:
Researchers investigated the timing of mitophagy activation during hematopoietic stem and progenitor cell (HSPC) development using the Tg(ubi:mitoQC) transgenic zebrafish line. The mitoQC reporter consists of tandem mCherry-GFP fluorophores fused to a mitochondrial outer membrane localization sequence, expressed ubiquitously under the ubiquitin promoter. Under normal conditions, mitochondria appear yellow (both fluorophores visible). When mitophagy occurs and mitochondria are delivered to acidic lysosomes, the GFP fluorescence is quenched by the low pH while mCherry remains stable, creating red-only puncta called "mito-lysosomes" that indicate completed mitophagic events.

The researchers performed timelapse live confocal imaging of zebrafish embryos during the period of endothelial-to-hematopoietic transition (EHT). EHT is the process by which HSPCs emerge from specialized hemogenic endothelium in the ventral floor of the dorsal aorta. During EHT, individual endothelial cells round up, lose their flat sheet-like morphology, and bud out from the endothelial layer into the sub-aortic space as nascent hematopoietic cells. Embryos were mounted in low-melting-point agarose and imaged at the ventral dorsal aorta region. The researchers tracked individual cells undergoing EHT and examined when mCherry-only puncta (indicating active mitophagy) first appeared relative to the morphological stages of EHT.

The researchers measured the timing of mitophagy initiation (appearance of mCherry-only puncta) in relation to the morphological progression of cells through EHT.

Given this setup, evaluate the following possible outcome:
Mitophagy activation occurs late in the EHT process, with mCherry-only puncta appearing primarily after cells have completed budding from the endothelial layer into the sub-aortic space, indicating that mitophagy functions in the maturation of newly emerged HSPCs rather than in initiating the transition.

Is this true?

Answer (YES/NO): NO